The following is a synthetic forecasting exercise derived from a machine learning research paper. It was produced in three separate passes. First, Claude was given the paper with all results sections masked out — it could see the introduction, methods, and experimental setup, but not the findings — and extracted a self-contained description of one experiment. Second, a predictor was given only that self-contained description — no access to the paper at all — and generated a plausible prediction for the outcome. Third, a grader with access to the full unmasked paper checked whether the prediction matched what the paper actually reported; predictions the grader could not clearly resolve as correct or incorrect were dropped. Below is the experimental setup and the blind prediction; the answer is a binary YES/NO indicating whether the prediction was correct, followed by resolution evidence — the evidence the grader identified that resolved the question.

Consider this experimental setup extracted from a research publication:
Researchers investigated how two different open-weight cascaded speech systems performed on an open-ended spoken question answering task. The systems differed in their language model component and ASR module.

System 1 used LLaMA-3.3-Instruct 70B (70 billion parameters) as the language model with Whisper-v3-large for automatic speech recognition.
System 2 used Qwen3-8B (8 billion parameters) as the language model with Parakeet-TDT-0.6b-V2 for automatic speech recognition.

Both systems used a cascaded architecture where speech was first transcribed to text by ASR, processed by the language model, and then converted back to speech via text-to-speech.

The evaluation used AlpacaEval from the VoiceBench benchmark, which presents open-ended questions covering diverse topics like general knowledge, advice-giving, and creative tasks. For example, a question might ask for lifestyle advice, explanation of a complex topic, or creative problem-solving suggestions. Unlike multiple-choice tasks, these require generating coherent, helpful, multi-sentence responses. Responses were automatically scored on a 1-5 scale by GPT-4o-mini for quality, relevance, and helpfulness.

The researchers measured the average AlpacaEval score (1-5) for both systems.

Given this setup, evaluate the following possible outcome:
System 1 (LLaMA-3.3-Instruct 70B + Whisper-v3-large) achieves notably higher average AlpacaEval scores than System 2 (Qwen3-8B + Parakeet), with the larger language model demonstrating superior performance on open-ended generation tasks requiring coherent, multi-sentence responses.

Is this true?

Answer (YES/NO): NO